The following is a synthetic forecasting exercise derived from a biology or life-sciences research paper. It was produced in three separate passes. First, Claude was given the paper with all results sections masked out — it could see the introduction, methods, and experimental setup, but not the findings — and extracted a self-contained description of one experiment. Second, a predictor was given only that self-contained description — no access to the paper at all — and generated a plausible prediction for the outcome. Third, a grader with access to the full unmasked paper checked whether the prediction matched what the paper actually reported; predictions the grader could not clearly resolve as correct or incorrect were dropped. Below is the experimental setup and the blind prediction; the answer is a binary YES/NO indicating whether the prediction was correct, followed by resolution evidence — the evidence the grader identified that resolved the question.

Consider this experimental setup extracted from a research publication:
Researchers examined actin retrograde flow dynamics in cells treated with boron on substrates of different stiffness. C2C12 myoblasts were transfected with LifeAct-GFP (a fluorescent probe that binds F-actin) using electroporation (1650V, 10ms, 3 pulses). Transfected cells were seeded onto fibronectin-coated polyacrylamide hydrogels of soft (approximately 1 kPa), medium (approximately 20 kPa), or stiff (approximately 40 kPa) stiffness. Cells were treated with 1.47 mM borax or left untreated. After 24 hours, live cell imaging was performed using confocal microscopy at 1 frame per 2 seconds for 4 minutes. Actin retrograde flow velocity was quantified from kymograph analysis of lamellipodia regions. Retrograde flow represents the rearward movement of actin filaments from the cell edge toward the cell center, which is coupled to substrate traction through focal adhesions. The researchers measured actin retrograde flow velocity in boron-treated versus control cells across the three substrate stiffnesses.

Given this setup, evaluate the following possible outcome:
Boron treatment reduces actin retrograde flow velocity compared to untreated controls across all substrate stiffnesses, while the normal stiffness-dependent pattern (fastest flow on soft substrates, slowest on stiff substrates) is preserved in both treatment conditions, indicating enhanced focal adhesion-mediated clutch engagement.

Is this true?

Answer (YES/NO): NO